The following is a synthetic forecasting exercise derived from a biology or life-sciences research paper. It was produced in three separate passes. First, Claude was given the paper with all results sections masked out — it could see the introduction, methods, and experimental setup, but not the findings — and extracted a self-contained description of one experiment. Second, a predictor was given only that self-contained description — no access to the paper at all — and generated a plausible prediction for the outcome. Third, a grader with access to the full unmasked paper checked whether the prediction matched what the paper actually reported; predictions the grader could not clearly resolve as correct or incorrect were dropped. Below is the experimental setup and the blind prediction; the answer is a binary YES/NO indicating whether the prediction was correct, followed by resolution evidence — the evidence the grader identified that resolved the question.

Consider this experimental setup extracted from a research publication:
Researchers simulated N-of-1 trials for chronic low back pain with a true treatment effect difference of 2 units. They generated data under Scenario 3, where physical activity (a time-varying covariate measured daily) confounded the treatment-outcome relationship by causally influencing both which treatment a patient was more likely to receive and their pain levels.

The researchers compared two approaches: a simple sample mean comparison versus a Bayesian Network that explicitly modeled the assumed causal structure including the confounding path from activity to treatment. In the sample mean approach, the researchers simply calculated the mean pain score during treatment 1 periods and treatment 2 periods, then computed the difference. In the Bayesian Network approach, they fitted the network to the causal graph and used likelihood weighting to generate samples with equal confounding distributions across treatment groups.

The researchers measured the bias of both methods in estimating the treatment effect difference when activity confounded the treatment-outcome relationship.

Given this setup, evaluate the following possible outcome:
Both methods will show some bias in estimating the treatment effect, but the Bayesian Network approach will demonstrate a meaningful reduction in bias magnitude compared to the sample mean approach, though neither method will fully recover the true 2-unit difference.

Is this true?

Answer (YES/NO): YES